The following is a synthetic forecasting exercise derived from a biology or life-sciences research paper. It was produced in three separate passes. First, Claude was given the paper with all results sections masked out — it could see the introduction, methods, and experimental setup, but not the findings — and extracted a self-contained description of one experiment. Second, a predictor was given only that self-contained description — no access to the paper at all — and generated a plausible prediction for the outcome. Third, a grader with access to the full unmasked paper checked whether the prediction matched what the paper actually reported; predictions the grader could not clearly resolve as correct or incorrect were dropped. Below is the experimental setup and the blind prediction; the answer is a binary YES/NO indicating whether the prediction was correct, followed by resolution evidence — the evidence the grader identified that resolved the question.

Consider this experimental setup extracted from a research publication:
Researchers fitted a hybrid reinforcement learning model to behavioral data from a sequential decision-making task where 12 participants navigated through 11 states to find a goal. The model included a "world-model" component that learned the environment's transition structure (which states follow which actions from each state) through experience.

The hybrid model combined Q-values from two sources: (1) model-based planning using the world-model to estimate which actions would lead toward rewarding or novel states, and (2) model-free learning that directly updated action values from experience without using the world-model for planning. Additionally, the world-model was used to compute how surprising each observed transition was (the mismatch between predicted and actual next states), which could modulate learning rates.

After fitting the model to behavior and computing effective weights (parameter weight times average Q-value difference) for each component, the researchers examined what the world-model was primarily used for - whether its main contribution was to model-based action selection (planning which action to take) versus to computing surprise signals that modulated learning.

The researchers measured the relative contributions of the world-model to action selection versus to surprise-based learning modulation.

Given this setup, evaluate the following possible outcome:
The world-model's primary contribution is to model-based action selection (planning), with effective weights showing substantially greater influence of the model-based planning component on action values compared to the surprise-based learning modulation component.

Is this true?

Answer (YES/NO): NO